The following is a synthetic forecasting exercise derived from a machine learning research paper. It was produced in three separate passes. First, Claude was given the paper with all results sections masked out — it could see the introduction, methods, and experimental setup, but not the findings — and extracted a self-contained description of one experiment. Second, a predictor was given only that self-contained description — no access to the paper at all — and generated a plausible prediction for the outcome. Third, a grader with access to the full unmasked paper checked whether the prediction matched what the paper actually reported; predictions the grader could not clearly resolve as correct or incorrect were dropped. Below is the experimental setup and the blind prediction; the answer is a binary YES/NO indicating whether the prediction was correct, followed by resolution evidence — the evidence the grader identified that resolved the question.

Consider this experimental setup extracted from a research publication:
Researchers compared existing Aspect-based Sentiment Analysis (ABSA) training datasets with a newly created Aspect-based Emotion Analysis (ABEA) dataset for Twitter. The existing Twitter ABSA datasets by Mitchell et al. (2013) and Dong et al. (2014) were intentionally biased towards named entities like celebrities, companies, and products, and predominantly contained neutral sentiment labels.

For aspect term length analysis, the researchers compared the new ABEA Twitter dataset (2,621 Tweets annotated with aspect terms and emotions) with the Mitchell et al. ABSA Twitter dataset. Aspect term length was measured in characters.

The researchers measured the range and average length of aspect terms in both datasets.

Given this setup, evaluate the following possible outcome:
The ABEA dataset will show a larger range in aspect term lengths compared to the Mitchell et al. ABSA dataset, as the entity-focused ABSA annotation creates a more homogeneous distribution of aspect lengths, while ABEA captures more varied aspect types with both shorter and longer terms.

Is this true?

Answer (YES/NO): NO